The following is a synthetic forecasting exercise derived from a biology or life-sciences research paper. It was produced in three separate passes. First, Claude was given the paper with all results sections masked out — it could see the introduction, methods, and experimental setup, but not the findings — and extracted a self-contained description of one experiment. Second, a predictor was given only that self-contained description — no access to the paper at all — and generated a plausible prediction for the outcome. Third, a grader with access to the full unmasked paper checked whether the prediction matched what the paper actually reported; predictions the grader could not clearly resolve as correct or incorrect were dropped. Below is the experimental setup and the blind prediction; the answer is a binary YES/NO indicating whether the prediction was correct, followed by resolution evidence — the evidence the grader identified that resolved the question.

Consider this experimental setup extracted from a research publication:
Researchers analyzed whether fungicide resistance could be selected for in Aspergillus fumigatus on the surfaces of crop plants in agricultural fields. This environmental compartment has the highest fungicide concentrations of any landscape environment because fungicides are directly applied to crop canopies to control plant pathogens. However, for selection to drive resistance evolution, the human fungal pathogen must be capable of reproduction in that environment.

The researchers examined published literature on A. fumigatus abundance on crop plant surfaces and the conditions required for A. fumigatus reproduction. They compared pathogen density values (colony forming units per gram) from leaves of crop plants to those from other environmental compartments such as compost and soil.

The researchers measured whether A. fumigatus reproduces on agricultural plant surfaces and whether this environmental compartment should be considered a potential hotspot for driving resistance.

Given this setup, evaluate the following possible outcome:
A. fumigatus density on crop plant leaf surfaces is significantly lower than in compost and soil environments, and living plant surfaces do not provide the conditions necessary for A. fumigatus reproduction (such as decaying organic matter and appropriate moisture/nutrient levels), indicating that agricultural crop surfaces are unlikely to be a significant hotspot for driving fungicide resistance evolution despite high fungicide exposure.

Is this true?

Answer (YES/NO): YES